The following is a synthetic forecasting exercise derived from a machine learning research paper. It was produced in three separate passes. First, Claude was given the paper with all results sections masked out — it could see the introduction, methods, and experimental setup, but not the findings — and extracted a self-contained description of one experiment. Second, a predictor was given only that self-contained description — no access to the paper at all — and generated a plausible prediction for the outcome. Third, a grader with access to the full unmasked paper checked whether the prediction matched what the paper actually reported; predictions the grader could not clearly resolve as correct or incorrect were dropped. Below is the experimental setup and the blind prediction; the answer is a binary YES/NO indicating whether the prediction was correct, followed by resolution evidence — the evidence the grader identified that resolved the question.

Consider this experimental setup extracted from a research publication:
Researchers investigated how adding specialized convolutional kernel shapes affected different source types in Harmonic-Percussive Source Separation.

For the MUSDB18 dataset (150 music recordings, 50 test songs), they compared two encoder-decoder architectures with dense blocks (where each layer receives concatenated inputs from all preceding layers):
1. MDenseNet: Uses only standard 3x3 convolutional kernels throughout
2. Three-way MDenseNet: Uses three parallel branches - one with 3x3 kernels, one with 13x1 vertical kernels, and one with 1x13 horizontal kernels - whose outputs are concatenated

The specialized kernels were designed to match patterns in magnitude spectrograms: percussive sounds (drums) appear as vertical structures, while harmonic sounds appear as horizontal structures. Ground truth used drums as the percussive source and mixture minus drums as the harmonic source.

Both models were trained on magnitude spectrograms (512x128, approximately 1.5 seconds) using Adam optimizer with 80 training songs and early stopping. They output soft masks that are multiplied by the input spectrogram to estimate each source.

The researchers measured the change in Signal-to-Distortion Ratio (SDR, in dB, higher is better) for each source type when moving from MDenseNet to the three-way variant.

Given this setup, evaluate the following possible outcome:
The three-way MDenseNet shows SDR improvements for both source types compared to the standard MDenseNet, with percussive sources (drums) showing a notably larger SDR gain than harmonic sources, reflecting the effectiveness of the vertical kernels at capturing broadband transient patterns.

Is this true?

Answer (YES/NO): NO